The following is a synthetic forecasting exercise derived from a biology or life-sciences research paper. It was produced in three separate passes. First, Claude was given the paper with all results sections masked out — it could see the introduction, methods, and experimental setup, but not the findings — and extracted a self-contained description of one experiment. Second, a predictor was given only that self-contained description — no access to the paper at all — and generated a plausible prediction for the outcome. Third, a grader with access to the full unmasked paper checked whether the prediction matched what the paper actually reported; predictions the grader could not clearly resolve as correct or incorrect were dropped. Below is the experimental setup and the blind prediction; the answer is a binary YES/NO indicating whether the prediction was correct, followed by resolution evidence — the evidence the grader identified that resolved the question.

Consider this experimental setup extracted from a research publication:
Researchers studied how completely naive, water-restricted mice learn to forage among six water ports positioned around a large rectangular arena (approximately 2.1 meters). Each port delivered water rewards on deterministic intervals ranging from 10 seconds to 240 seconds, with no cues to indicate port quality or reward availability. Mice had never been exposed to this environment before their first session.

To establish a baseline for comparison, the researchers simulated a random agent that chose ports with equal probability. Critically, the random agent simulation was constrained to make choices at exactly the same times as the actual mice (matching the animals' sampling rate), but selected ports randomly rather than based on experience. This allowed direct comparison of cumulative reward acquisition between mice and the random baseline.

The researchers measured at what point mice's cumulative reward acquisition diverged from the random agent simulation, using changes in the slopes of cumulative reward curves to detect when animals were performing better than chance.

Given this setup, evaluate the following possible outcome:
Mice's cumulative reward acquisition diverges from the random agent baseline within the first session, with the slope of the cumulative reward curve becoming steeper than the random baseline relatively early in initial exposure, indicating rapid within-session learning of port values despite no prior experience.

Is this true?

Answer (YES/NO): YES